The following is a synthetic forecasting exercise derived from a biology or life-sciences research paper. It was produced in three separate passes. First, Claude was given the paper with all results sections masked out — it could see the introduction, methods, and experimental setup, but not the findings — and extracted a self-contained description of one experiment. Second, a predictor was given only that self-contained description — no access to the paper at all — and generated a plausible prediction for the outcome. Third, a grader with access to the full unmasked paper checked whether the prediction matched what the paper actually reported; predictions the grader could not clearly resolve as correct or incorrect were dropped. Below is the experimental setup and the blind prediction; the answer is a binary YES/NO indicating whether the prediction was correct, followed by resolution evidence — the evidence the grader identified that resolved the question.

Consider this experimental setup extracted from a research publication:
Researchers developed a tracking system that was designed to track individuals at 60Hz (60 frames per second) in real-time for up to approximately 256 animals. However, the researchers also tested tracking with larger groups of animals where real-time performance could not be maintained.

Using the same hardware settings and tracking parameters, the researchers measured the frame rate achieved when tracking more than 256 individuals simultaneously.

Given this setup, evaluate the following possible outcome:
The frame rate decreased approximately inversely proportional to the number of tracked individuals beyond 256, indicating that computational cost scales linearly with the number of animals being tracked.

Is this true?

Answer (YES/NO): NO